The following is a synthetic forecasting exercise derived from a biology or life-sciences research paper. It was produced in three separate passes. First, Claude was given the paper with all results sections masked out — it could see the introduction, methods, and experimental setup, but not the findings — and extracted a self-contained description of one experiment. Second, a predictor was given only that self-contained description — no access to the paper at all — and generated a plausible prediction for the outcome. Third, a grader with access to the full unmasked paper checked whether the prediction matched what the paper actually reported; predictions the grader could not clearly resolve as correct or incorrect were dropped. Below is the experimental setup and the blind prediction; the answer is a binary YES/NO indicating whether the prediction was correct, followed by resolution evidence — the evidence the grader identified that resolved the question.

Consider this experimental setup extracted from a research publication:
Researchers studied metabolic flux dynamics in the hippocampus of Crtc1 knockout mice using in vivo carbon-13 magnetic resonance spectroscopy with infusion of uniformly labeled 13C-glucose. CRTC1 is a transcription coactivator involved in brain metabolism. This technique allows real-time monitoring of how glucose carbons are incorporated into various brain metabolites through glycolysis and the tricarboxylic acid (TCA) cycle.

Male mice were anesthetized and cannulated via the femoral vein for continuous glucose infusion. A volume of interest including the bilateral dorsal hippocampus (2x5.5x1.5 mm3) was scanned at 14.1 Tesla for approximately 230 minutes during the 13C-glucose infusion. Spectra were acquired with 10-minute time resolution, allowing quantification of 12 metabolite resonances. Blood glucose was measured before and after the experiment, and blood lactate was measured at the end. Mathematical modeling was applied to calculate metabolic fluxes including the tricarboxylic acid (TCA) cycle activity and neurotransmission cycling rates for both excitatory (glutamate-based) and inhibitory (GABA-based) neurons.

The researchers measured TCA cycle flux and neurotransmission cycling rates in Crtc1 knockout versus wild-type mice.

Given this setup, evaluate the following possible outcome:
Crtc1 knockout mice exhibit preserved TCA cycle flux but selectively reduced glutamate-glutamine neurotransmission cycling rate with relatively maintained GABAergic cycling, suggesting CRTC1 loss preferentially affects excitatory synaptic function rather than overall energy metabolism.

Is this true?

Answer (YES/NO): NO